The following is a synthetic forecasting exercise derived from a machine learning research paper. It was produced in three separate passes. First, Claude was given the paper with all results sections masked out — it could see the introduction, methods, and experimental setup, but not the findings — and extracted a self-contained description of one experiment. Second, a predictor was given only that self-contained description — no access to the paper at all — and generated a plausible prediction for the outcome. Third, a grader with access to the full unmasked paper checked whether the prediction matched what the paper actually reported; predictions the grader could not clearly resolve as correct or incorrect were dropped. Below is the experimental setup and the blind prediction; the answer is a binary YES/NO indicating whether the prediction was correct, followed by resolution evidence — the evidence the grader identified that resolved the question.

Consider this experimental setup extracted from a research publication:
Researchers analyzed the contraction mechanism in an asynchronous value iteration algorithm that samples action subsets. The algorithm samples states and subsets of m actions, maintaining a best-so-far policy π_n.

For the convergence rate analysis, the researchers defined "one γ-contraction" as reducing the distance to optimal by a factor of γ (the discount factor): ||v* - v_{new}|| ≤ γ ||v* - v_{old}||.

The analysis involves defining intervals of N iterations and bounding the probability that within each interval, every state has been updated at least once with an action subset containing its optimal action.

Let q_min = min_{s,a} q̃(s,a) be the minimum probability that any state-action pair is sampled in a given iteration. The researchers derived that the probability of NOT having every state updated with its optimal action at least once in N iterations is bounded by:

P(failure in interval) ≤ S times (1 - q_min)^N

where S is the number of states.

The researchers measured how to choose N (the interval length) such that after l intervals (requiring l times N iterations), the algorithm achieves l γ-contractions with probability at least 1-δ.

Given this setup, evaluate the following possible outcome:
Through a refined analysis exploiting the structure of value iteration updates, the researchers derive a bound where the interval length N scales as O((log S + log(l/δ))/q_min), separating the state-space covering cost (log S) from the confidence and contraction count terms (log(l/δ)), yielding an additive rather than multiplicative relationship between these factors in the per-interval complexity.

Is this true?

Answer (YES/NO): NO